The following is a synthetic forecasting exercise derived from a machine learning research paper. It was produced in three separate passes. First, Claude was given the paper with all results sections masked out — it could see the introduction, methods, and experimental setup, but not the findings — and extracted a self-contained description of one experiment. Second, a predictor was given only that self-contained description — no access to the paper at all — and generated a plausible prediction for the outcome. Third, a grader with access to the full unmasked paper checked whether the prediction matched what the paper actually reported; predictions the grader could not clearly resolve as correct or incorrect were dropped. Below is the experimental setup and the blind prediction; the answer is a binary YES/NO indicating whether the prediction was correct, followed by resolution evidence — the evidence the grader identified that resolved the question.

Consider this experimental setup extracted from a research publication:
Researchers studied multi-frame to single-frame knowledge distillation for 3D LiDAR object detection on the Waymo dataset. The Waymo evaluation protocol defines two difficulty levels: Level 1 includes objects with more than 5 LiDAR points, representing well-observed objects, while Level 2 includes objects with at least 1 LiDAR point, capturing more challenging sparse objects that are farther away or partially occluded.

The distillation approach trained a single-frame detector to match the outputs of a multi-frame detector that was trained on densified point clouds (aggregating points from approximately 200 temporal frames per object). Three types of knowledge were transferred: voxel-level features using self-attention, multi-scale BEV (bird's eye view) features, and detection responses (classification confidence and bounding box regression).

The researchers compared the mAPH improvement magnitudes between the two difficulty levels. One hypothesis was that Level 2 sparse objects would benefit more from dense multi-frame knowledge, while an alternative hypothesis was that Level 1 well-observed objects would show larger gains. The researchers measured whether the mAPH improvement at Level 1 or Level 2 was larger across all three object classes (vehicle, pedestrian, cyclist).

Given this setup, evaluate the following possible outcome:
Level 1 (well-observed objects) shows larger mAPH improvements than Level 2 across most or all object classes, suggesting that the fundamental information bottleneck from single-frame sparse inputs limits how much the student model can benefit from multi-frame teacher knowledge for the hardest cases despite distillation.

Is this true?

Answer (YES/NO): YES